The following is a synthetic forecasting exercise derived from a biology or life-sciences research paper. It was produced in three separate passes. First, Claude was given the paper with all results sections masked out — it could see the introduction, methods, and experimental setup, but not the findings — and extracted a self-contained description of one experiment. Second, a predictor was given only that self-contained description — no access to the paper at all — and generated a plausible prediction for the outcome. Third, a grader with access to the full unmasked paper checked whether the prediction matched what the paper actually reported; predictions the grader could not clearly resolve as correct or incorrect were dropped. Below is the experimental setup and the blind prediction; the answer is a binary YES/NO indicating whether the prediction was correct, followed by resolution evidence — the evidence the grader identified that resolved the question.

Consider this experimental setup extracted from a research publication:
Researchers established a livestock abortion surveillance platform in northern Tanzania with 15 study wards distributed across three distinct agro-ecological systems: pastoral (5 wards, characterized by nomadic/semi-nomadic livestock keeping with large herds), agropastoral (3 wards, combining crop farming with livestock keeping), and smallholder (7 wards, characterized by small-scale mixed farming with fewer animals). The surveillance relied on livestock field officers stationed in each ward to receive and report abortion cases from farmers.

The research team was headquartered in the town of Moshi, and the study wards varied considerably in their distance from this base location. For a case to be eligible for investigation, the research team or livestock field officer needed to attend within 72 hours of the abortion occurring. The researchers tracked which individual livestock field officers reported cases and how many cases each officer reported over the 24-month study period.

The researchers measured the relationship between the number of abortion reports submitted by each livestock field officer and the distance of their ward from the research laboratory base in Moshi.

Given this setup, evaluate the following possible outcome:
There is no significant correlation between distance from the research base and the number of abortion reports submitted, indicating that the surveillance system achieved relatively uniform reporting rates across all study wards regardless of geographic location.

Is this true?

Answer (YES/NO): NO